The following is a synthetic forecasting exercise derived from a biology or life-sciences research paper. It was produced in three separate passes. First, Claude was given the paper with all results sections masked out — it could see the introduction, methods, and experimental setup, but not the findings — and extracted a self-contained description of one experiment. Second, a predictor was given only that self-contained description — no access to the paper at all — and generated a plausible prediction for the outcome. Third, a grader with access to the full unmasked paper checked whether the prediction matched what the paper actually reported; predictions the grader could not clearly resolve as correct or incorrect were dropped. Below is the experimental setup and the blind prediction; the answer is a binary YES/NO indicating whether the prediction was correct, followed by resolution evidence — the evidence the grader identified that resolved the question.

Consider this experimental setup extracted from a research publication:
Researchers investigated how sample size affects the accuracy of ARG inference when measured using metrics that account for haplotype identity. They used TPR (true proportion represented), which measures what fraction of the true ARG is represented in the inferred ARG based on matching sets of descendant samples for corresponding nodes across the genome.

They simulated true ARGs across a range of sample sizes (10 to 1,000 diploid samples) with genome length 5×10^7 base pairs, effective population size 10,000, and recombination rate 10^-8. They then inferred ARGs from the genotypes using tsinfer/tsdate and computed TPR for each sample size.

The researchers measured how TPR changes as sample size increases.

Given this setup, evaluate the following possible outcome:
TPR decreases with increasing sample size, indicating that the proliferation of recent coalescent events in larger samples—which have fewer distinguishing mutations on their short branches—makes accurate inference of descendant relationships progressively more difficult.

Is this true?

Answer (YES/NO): NO